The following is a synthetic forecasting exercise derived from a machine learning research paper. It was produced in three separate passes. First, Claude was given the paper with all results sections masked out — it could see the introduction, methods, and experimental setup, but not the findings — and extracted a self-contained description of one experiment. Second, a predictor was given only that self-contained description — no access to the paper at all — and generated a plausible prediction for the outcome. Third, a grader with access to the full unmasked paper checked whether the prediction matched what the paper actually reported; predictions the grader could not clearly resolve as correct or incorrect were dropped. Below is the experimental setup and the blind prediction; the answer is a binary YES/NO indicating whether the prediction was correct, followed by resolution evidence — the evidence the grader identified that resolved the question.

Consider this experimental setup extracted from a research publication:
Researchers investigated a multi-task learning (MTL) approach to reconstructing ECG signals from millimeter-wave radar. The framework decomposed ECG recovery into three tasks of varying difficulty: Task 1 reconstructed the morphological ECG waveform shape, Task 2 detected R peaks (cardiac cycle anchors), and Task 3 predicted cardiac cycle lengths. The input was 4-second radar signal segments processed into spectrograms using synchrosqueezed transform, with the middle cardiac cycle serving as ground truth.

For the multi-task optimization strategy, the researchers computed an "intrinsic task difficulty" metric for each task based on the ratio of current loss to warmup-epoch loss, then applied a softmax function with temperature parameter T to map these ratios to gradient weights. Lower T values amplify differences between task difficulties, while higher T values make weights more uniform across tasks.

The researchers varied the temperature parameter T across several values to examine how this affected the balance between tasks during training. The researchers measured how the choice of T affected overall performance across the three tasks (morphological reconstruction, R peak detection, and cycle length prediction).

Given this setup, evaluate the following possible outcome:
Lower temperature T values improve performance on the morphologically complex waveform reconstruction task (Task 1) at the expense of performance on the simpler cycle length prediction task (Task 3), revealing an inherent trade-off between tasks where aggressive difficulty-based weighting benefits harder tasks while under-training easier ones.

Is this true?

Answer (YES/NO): NO